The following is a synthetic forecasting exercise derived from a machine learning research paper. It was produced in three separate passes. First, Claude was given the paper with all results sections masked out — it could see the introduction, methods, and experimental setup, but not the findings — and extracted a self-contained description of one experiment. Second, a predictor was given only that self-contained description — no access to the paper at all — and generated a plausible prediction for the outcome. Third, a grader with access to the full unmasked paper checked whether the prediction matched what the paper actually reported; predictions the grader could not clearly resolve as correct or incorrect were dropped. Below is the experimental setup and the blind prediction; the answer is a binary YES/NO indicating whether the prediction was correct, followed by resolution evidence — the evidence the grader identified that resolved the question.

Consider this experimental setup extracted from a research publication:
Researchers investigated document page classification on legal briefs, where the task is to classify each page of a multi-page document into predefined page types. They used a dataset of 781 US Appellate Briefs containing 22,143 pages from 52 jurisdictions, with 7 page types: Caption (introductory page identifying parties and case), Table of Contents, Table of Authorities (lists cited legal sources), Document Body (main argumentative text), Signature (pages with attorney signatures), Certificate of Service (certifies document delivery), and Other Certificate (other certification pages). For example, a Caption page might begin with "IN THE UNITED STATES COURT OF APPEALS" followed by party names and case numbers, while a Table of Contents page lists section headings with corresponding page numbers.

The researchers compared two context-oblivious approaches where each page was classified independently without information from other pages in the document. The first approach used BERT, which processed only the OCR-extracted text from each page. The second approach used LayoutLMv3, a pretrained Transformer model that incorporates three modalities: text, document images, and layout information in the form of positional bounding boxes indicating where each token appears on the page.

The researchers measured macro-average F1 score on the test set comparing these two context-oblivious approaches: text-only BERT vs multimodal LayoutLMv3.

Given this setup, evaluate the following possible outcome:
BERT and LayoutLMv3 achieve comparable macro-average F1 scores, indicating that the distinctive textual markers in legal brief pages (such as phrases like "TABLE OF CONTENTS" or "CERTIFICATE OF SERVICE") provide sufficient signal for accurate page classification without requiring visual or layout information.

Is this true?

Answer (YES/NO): NO